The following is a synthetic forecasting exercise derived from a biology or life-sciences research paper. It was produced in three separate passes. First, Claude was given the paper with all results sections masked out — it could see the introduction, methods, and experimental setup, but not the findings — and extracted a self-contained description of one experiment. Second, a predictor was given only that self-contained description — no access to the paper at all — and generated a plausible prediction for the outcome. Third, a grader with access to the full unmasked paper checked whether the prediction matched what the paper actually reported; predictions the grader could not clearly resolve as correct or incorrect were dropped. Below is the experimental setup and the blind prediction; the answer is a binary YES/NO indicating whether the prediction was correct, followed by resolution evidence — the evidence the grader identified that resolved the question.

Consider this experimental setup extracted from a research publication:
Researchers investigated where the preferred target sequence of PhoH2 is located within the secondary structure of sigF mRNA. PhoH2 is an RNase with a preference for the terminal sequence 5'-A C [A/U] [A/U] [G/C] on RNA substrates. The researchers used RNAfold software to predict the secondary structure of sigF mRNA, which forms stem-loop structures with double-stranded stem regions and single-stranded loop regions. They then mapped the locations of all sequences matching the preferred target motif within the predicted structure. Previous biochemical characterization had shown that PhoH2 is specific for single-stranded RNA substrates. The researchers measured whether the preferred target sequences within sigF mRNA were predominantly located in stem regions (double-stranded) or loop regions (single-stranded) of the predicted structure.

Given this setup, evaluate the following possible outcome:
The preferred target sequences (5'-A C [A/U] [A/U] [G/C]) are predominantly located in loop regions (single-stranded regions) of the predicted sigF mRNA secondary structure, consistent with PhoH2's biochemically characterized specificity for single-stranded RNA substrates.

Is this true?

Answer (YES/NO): YES